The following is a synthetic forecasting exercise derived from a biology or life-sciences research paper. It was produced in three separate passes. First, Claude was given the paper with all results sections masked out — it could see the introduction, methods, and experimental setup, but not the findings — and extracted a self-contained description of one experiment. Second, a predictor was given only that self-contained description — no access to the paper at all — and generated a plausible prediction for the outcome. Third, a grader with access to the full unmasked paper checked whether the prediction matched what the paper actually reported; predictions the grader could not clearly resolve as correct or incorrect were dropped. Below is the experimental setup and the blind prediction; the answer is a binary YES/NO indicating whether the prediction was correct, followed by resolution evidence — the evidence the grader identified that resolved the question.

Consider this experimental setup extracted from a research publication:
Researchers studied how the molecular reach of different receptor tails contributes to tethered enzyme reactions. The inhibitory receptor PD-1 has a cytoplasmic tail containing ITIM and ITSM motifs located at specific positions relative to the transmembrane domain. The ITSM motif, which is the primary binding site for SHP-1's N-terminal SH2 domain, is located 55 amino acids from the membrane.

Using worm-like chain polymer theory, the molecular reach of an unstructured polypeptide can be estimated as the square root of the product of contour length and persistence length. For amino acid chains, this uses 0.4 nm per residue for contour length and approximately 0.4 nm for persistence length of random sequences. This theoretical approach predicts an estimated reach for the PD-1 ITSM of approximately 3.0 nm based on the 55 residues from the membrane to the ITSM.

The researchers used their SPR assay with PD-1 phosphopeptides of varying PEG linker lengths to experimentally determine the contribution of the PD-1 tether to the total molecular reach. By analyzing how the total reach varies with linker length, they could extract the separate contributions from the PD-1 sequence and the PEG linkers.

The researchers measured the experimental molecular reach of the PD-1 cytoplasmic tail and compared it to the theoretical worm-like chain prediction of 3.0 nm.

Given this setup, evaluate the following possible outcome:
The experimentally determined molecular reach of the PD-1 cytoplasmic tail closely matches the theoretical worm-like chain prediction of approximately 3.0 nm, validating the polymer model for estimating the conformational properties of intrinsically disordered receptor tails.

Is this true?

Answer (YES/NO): NO